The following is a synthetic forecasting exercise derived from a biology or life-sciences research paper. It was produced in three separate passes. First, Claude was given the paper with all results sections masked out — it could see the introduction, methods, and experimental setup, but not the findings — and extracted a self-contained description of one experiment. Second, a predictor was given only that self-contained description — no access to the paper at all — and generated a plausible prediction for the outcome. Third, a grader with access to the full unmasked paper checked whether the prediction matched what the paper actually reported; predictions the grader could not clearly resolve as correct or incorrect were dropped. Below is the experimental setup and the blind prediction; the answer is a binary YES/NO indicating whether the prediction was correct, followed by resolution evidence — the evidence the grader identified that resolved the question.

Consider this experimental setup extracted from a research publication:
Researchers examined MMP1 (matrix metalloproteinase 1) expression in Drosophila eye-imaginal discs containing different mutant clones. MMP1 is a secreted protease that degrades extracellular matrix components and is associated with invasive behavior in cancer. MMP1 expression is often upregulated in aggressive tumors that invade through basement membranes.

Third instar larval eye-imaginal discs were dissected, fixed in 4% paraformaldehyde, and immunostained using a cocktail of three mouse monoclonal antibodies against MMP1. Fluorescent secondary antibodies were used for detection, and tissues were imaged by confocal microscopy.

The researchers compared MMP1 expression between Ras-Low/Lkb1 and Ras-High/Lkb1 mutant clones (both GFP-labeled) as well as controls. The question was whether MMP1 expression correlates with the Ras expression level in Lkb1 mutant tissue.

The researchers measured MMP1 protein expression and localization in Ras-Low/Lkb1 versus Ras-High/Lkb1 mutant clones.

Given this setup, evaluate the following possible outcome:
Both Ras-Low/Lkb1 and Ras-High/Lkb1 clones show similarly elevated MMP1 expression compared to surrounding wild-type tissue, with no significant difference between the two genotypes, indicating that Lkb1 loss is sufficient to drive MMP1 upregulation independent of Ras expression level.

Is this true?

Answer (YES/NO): NO